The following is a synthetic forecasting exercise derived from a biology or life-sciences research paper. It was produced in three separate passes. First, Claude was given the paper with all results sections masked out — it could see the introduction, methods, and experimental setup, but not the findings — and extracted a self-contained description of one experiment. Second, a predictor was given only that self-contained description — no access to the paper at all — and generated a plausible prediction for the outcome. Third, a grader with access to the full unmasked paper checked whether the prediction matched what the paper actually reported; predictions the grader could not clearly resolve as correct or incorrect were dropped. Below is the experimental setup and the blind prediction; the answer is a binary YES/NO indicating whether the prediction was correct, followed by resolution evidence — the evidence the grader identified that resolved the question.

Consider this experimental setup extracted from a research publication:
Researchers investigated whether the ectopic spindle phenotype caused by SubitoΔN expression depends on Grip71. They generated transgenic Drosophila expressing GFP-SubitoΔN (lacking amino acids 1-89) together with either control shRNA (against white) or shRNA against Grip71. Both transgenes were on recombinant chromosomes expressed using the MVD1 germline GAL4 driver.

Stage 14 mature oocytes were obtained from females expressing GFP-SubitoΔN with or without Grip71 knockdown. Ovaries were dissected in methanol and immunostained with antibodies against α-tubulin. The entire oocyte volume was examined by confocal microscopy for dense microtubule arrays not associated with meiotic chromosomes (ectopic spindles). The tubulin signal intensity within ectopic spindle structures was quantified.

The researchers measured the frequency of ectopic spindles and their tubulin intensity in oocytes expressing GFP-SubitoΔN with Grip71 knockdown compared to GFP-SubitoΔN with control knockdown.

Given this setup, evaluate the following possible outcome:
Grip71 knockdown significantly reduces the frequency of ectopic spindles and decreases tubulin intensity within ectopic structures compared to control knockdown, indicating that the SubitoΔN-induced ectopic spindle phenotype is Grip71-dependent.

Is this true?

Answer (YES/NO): YES